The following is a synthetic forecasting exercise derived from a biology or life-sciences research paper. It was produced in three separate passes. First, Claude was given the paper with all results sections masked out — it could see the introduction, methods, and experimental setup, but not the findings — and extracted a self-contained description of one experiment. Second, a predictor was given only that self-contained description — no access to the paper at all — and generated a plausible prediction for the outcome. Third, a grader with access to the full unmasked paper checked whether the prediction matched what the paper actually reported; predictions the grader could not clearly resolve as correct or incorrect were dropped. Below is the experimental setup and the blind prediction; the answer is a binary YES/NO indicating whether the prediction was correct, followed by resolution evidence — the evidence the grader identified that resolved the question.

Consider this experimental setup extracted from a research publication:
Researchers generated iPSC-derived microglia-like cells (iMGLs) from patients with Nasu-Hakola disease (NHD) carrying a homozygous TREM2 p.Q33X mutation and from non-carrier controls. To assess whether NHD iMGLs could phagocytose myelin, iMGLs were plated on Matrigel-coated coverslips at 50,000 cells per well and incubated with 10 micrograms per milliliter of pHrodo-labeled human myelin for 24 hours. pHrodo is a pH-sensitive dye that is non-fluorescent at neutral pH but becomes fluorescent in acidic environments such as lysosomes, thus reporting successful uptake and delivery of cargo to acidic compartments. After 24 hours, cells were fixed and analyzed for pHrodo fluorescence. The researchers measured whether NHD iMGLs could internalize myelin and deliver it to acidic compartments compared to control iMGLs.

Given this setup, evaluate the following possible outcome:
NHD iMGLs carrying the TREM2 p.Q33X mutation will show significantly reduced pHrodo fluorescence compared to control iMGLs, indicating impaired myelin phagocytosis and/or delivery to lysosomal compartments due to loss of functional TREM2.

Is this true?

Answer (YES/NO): NO